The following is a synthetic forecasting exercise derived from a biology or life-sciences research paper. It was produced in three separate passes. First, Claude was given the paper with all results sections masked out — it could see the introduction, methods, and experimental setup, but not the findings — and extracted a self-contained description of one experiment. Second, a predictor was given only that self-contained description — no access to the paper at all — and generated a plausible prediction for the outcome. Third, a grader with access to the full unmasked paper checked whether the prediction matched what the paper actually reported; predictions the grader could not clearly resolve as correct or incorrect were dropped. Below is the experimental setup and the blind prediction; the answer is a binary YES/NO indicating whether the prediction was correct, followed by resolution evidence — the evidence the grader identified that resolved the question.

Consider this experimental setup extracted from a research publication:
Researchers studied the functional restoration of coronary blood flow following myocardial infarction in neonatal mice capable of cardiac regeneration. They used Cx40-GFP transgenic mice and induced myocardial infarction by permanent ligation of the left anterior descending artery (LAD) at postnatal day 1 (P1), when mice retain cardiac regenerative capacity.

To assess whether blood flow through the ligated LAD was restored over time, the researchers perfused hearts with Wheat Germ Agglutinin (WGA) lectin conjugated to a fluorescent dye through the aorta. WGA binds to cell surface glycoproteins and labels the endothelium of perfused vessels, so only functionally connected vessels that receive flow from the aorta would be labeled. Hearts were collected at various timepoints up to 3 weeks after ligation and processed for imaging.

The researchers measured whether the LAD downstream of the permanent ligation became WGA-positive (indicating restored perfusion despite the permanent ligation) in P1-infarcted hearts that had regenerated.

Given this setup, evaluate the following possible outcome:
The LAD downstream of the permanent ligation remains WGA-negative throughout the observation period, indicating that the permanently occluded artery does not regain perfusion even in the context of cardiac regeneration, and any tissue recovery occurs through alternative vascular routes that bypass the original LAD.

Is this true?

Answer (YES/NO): NO